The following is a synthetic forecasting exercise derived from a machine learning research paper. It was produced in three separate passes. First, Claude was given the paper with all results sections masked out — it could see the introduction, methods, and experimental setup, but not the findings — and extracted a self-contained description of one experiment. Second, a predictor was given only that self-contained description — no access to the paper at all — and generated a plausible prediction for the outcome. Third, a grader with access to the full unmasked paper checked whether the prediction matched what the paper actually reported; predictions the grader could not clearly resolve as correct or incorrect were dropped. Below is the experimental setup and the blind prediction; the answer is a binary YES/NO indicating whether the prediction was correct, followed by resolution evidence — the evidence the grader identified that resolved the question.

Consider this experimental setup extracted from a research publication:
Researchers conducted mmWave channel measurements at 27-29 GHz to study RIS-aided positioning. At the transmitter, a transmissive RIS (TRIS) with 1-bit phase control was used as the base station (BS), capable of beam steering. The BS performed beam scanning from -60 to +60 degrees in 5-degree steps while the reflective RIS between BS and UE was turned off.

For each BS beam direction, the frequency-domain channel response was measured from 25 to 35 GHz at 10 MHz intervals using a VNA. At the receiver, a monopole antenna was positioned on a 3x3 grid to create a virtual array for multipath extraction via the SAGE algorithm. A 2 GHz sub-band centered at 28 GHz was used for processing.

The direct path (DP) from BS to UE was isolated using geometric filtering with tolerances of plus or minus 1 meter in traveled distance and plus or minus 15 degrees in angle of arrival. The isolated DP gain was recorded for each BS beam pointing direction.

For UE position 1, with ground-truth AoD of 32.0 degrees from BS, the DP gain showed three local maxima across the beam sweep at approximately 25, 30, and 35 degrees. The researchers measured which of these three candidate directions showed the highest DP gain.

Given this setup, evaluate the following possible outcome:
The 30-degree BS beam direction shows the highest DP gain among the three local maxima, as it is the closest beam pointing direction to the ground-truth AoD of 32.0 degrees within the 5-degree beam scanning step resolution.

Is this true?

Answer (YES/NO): YES